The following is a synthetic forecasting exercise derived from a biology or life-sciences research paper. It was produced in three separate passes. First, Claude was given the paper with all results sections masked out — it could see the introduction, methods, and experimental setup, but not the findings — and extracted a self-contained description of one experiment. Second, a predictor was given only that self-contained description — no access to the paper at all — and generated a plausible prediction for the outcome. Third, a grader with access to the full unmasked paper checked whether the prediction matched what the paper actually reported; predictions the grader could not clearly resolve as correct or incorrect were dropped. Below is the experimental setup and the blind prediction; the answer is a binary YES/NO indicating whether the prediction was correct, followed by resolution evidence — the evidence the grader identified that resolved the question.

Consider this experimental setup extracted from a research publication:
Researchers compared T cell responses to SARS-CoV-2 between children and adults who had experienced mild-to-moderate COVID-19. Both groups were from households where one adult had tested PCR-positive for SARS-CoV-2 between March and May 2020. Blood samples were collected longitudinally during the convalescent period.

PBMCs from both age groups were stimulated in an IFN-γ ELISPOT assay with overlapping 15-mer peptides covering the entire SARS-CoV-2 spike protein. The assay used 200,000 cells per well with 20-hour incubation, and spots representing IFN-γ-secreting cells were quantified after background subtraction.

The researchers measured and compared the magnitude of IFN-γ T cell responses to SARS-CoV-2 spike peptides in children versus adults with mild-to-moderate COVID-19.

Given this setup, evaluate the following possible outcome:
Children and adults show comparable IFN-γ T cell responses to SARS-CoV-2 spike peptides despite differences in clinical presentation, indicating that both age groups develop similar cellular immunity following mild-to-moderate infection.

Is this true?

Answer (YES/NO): NO